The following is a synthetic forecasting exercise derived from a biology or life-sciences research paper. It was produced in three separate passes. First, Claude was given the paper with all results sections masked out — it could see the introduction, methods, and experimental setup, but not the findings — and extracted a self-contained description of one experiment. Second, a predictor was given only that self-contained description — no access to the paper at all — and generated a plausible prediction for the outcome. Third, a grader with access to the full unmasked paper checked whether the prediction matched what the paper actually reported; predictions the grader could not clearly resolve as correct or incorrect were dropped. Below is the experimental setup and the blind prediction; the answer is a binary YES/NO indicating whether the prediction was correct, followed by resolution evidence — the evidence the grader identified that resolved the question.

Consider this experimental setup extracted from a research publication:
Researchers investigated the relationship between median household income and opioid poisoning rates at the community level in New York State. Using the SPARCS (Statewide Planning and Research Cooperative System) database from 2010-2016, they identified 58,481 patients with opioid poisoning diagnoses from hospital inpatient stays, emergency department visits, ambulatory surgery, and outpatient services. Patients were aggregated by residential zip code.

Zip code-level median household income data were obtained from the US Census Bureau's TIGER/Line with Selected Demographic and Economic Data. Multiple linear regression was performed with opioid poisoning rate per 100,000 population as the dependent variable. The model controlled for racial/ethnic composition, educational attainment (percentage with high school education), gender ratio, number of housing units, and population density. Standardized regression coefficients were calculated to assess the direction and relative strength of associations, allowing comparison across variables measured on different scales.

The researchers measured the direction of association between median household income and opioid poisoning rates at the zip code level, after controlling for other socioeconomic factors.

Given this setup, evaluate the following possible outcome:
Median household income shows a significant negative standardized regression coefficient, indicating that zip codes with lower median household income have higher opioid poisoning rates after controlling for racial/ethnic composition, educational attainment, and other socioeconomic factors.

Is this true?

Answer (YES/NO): YES